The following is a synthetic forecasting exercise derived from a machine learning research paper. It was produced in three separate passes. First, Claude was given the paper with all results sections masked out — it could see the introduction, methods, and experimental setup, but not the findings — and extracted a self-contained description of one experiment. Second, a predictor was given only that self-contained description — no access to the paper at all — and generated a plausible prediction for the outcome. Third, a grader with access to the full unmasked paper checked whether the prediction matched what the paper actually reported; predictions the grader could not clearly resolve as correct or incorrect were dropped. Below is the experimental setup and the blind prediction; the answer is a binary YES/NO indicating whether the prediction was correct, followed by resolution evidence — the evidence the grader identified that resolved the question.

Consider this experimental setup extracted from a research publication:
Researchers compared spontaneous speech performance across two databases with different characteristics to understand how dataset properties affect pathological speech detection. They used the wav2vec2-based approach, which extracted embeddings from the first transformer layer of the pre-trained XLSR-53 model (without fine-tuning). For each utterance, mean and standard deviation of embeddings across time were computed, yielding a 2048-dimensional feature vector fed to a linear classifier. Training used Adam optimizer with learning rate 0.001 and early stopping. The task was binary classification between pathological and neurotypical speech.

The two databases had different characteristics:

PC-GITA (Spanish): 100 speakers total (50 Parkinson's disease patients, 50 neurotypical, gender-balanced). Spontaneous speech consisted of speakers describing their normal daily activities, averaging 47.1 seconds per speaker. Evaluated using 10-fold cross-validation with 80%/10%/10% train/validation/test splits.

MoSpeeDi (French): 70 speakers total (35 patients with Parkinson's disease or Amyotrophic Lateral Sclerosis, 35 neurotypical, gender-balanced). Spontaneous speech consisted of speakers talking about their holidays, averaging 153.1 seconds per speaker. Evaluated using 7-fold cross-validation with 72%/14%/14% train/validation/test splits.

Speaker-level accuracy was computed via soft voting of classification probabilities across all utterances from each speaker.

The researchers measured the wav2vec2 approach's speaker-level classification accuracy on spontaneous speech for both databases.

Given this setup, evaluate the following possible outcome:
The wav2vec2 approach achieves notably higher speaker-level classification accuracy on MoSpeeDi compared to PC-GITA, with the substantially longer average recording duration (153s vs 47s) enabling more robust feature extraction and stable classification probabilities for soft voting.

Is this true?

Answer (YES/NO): NO